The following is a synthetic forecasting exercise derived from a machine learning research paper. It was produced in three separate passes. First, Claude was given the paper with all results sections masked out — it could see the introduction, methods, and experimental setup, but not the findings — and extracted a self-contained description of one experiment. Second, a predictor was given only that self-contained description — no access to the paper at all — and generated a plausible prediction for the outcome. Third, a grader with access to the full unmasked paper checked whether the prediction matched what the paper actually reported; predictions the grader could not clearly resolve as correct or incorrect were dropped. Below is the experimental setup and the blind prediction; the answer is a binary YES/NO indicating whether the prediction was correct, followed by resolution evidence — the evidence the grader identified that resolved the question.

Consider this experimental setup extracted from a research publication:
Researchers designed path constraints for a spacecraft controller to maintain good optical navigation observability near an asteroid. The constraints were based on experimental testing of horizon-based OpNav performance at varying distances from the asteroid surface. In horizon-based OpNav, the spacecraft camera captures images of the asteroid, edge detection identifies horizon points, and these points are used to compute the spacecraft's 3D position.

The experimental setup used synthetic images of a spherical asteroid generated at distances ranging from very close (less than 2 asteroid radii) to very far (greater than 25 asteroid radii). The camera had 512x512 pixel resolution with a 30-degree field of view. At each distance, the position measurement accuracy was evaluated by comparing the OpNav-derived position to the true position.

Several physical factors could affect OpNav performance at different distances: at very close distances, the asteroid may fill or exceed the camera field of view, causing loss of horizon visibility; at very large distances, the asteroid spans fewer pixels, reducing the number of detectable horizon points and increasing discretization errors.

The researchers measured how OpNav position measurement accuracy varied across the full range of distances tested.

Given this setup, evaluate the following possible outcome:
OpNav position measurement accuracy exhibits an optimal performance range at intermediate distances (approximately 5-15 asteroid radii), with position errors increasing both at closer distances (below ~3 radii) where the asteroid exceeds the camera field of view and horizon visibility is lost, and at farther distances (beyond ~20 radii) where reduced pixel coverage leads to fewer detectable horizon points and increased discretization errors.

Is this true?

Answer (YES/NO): NO